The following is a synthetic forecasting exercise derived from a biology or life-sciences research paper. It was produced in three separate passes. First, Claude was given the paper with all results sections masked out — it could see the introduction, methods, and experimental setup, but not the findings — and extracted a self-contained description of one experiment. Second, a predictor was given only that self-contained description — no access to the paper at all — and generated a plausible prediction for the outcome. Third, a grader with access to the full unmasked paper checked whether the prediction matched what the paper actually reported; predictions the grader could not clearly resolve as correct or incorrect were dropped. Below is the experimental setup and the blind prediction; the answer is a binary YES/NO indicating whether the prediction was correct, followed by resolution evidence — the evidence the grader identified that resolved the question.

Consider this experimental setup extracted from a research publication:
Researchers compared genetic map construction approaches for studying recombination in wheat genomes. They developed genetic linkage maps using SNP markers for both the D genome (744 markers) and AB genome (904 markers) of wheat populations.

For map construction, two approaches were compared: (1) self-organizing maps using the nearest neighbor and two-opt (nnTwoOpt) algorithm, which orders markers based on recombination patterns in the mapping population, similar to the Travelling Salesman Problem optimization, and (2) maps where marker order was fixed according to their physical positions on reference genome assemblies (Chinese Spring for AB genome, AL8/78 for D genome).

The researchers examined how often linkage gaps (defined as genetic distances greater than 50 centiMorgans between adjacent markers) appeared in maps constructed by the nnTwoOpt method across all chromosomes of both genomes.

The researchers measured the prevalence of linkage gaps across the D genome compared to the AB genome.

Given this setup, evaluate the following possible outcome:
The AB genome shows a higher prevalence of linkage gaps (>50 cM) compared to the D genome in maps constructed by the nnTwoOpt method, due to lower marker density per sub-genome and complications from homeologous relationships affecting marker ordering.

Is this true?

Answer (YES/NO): YES